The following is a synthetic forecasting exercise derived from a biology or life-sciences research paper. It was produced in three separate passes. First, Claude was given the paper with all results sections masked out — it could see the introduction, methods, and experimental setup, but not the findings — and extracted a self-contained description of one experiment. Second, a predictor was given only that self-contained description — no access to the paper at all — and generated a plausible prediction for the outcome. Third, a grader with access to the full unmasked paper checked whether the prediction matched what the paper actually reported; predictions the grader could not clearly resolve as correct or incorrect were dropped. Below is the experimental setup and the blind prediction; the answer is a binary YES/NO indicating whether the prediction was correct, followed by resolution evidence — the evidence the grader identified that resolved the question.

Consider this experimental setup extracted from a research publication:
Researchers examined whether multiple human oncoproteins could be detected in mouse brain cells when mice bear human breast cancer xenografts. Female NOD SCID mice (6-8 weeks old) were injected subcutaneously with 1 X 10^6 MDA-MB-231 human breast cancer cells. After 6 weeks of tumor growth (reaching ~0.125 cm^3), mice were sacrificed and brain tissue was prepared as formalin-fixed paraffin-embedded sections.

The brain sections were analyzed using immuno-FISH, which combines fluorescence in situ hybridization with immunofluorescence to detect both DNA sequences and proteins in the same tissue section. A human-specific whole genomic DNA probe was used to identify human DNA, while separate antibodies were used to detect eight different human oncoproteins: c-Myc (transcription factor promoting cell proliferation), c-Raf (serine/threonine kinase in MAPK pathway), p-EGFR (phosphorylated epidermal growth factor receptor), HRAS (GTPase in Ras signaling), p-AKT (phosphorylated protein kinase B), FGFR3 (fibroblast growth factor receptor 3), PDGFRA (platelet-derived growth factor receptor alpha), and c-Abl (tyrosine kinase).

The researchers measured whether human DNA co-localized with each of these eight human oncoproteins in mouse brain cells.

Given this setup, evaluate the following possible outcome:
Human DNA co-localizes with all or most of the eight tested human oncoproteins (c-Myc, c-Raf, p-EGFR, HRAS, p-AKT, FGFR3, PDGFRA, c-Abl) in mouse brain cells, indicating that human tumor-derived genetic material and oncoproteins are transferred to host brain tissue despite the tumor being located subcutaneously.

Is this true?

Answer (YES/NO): YES